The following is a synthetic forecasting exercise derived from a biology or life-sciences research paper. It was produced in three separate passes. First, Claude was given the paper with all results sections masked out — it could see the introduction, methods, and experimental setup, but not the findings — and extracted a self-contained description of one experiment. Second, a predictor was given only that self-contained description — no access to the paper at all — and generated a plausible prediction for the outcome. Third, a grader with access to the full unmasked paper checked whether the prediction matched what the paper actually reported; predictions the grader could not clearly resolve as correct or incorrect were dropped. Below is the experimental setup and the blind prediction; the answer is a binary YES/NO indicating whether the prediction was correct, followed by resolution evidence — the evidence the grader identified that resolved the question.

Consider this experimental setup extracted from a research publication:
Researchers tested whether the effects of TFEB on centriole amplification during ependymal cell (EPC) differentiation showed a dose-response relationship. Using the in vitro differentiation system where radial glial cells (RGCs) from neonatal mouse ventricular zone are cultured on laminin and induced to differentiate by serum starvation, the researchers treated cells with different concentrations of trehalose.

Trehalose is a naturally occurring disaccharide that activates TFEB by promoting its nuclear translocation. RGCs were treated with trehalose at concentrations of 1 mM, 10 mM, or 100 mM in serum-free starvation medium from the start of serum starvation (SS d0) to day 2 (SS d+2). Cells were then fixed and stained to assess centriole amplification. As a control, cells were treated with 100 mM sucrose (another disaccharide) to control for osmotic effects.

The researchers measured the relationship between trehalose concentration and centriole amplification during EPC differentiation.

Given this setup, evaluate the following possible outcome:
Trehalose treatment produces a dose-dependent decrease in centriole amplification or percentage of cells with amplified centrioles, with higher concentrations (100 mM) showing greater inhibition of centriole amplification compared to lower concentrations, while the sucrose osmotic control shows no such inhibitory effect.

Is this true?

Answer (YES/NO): NO